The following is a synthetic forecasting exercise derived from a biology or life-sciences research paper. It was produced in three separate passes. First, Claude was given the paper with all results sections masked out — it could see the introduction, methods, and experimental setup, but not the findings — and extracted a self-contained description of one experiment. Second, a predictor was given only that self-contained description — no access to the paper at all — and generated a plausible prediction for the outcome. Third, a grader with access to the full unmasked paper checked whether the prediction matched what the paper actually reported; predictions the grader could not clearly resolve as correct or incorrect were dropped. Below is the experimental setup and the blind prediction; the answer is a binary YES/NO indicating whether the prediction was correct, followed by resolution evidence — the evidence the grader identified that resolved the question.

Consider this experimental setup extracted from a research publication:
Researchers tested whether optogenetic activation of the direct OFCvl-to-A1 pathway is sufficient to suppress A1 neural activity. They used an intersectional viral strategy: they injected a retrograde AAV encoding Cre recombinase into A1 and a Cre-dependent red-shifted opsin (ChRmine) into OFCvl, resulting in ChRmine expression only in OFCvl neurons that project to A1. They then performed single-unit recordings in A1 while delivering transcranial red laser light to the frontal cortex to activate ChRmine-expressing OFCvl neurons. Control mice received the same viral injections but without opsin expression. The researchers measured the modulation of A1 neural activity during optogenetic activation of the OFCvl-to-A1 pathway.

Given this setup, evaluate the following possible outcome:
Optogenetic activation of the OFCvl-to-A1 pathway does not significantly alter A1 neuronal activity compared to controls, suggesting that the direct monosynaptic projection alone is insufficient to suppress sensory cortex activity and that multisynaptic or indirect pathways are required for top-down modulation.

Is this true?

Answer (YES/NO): NO